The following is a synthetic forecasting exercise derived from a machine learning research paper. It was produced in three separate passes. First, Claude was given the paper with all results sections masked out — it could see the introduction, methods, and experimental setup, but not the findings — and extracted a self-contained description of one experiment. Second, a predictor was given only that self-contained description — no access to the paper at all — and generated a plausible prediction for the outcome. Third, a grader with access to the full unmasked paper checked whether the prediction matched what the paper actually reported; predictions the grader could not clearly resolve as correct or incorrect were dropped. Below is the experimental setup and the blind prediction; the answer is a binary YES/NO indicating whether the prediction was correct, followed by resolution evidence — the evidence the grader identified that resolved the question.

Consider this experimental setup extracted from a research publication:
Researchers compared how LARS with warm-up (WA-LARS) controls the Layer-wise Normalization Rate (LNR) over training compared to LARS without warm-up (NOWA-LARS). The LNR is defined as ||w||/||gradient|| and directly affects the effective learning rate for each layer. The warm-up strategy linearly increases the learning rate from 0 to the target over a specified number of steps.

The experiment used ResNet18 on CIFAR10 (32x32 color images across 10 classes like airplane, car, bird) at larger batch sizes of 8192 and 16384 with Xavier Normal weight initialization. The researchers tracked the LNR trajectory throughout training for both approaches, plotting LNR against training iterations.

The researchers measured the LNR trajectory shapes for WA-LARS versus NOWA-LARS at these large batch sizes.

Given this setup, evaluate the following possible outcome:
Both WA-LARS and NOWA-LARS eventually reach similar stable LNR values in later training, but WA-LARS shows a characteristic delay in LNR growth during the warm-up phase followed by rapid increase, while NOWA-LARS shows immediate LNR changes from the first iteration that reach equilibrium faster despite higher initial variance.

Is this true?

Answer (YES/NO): NO